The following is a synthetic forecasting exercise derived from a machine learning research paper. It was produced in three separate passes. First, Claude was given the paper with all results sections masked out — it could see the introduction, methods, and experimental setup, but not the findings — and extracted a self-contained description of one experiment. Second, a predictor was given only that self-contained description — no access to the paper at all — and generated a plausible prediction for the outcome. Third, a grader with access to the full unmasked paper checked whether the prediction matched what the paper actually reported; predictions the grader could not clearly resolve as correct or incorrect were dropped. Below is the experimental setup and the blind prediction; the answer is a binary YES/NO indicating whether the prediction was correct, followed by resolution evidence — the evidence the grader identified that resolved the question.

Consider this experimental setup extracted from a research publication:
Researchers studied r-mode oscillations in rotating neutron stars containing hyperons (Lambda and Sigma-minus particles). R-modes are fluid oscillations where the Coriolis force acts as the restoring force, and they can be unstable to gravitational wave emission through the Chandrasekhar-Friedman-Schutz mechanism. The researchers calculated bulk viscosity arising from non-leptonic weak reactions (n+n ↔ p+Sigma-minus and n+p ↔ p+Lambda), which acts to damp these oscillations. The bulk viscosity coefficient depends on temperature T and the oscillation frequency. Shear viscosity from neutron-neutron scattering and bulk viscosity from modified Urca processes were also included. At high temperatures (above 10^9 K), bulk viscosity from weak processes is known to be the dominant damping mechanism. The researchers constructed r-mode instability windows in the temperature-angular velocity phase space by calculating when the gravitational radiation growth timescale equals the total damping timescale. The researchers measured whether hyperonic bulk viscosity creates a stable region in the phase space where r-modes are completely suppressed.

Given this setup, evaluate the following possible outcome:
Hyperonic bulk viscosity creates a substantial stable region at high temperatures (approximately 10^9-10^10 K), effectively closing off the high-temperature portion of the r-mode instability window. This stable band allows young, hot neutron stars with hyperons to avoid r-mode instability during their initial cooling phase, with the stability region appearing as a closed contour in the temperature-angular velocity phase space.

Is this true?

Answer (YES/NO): NO